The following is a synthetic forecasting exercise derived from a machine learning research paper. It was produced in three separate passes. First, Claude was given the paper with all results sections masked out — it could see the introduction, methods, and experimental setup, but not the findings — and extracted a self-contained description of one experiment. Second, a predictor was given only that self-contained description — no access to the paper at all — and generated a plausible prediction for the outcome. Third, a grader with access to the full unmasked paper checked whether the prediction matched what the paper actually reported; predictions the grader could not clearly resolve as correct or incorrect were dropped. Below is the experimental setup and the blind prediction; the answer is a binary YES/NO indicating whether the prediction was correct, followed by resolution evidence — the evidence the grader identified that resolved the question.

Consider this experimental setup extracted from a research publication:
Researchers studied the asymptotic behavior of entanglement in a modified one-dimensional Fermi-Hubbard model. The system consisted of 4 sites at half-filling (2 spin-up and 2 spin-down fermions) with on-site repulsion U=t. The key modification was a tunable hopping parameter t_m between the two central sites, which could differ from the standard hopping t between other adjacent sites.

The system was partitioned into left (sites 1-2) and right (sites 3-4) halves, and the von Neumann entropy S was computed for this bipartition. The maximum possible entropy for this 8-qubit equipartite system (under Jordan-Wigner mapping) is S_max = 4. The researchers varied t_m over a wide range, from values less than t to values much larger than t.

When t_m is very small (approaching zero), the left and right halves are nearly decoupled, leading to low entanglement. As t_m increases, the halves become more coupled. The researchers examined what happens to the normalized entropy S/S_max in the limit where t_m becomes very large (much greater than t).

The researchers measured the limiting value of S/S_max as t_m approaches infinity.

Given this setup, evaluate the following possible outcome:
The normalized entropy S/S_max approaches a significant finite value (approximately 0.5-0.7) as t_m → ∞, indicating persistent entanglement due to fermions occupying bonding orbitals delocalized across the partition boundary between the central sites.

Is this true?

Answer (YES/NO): NO